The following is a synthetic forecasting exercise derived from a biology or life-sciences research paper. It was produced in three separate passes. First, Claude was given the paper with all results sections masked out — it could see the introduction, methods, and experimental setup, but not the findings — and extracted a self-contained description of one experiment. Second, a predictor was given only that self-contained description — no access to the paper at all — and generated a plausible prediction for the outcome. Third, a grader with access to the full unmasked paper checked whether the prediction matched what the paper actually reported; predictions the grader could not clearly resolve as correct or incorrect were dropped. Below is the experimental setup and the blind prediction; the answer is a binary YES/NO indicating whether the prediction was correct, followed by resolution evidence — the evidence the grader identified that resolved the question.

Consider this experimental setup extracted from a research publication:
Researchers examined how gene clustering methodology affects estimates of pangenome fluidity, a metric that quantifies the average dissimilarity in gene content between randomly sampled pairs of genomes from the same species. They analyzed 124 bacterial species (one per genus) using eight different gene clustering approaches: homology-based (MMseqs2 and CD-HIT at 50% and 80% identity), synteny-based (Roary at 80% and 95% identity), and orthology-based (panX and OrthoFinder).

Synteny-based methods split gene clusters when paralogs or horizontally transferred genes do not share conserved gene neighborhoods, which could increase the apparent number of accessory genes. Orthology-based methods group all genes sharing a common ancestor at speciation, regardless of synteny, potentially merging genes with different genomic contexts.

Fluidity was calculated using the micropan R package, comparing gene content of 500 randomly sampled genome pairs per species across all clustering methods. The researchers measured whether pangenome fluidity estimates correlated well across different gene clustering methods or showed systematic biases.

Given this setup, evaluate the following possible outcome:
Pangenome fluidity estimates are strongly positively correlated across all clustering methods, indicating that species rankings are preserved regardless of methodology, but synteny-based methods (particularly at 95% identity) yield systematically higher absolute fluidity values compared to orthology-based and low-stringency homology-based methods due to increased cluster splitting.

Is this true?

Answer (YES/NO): NO